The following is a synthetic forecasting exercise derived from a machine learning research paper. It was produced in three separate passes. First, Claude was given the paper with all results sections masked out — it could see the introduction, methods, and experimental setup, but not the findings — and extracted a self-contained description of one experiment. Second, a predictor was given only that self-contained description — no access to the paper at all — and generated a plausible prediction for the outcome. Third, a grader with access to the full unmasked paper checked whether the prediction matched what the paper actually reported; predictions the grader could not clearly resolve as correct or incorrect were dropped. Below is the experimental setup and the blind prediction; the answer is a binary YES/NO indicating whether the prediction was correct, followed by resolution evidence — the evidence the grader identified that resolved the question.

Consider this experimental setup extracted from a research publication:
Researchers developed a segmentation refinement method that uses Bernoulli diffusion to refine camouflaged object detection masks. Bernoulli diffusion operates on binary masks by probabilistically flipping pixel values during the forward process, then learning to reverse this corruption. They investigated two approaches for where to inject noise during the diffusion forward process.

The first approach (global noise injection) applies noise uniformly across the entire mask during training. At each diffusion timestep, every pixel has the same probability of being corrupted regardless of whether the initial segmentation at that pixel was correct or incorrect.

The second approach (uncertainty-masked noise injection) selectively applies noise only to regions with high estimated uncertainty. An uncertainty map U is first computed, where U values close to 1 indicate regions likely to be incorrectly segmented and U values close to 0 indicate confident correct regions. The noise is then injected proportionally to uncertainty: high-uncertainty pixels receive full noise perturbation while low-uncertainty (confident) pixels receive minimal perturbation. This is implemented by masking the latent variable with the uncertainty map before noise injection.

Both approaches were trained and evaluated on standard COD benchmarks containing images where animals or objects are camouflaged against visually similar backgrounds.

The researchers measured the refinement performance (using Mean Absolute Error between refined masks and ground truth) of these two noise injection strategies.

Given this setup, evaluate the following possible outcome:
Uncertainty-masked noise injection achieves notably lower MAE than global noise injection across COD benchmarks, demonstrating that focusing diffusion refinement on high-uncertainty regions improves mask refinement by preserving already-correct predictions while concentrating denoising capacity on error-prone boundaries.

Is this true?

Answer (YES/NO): YES